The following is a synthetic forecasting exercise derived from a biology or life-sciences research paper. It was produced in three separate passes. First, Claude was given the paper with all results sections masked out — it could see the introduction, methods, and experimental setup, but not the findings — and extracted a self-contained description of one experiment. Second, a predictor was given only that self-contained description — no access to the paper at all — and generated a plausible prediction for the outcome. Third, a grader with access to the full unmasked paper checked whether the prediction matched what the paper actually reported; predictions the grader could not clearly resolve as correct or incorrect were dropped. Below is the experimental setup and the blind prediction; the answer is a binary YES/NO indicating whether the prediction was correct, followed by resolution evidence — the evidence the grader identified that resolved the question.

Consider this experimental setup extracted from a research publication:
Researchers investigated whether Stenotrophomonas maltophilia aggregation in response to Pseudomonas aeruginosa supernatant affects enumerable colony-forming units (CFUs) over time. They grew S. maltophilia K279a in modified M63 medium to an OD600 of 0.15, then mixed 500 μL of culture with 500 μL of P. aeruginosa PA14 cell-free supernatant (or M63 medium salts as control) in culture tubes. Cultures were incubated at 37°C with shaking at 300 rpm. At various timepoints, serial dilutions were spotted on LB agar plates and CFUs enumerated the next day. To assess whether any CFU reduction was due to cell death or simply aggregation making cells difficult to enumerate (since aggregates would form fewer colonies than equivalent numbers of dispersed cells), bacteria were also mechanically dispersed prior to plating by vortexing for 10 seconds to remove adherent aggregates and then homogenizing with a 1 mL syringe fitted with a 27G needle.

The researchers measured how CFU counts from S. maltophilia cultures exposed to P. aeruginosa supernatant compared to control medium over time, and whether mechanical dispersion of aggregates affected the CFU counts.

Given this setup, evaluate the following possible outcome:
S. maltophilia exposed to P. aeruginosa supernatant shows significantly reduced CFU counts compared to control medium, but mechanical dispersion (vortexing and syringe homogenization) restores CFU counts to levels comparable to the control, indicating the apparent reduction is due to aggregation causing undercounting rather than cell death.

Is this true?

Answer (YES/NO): YES